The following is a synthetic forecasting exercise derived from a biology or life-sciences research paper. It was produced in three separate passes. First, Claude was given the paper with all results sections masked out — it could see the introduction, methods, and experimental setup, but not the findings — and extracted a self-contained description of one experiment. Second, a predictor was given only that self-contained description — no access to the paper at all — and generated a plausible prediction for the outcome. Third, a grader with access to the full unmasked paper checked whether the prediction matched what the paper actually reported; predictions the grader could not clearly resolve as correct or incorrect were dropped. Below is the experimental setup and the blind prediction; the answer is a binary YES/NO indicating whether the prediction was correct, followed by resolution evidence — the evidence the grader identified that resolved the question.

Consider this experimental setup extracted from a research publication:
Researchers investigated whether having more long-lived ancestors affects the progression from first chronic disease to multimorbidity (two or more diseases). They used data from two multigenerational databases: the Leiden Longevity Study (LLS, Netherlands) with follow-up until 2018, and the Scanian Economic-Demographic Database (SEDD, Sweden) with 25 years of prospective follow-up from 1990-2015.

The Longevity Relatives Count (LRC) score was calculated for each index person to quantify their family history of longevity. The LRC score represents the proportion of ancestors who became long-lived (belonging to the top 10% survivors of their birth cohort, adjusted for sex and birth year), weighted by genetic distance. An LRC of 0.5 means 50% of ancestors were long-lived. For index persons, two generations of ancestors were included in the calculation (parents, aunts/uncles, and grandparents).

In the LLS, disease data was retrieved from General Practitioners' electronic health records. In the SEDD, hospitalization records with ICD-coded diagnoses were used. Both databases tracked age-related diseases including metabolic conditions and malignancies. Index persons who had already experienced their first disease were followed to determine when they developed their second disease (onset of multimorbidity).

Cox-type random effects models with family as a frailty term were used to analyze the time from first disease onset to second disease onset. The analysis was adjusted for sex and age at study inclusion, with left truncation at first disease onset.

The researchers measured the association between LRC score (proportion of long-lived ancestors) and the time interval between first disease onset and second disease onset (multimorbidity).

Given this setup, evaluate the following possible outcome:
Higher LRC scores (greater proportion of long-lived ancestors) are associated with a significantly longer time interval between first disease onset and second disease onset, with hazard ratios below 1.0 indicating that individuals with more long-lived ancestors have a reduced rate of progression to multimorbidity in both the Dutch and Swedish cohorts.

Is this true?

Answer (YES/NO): NO